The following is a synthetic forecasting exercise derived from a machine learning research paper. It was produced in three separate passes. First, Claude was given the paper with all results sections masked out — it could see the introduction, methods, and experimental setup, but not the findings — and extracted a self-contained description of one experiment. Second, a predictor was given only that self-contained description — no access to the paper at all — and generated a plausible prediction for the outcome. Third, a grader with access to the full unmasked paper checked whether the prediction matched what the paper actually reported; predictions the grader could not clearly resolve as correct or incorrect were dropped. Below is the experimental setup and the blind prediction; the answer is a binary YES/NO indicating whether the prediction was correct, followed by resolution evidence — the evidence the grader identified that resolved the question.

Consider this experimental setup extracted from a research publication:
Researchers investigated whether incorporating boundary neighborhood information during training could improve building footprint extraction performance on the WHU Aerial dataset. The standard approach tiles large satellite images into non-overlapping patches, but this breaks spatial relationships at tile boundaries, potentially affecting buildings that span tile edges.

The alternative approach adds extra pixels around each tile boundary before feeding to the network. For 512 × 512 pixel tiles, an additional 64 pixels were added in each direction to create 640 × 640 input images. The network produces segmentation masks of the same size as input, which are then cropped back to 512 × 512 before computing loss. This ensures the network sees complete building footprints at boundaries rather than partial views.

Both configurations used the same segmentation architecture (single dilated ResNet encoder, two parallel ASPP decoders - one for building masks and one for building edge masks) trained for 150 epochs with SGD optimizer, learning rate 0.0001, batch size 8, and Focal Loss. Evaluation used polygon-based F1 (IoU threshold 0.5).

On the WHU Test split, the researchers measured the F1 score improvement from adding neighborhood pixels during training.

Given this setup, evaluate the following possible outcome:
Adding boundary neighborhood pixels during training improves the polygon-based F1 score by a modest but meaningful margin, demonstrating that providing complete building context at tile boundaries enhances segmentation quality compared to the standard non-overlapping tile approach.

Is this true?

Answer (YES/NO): YES